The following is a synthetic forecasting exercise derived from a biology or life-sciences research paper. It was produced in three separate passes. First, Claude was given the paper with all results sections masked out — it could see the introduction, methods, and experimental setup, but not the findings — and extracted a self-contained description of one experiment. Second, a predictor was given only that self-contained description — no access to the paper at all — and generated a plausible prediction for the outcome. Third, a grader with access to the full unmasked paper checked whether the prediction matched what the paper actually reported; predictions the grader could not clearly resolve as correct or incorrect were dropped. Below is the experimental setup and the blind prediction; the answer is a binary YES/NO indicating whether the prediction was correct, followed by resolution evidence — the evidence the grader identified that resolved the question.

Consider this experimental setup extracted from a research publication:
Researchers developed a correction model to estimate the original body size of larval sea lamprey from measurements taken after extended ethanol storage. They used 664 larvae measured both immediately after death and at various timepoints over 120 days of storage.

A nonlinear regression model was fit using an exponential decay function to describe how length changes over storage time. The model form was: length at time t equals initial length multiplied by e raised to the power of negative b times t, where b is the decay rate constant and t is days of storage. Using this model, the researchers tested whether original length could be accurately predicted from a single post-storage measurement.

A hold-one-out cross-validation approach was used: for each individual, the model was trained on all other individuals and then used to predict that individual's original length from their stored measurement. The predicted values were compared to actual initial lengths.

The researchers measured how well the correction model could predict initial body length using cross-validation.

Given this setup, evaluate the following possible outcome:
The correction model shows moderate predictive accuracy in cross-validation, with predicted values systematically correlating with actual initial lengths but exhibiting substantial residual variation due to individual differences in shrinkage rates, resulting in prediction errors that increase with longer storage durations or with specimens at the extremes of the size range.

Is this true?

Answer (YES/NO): NO